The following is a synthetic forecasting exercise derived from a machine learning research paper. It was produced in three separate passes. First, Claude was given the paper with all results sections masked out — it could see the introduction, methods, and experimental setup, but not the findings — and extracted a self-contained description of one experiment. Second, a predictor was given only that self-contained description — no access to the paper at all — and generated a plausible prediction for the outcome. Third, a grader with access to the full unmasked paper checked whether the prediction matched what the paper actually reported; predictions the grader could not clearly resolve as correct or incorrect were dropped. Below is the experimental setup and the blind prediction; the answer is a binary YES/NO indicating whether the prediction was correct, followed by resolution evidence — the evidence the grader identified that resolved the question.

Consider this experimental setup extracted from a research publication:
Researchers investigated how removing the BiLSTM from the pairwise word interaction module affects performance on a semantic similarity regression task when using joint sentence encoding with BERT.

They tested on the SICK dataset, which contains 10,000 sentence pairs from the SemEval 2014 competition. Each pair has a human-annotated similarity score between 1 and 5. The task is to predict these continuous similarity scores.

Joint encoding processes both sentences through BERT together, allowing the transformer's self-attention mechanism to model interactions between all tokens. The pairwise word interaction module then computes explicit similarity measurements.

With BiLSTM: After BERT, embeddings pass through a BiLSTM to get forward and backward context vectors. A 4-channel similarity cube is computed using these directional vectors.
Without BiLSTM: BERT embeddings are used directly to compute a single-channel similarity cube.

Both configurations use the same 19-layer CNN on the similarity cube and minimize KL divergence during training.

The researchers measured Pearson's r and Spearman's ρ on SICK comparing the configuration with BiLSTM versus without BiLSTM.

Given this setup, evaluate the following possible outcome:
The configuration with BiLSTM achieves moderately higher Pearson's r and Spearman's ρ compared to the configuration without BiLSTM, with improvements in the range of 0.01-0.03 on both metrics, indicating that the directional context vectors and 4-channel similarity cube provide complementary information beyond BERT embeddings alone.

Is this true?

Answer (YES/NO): NO